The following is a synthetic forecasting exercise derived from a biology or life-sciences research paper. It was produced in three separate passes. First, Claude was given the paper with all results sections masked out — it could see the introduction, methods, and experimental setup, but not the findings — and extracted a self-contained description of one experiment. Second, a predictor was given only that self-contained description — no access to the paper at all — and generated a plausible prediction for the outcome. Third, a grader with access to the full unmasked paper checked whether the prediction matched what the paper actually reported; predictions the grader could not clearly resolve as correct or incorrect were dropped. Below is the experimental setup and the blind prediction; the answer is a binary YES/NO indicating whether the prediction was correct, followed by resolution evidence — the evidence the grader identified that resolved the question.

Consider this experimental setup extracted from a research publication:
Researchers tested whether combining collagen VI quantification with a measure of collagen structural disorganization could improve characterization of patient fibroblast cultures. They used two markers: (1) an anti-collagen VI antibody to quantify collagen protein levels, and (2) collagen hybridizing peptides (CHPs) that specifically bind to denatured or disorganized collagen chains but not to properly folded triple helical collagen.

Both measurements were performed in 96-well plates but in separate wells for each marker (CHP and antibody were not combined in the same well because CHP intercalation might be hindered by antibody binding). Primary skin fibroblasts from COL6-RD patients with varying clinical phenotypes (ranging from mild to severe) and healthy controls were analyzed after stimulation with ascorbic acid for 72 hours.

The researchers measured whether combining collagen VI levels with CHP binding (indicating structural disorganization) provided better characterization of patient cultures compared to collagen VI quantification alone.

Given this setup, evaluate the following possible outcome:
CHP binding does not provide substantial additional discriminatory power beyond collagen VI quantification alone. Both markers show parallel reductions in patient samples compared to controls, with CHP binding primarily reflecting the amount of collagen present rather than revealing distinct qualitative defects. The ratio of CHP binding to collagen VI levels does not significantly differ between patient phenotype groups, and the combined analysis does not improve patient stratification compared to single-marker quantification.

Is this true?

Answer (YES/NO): NO